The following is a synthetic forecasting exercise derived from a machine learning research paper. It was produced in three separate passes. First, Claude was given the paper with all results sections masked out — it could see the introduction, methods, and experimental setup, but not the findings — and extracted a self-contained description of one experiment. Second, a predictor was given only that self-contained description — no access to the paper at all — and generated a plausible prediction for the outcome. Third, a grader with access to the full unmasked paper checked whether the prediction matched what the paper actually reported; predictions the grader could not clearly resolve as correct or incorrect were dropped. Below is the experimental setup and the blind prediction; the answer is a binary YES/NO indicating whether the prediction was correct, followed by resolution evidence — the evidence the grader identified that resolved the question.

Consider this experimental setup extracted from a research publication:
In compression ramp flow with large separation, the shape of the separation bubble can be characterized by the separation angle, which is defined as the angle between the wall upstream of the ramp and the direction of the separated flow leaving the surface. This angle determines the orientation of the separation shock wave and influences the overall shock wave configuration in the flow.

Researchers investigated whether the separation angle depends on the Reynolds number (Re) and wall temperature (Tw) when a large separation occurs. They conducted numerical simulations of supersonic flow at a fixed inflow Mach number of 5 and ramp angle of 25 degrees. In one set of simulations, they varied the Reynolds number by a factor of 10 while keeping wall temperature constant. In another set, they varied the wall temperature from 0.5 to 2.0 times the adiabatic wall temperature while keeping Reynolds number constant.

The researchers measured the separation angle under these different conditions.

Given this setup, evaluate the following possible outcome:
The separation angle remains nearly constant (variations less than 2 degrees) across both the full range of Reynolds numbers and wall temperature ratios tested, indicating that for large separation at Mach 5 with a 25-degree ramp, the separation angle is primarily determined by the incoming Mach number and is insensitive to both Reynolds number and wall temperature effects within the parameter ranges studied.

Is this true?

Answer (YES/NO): YES